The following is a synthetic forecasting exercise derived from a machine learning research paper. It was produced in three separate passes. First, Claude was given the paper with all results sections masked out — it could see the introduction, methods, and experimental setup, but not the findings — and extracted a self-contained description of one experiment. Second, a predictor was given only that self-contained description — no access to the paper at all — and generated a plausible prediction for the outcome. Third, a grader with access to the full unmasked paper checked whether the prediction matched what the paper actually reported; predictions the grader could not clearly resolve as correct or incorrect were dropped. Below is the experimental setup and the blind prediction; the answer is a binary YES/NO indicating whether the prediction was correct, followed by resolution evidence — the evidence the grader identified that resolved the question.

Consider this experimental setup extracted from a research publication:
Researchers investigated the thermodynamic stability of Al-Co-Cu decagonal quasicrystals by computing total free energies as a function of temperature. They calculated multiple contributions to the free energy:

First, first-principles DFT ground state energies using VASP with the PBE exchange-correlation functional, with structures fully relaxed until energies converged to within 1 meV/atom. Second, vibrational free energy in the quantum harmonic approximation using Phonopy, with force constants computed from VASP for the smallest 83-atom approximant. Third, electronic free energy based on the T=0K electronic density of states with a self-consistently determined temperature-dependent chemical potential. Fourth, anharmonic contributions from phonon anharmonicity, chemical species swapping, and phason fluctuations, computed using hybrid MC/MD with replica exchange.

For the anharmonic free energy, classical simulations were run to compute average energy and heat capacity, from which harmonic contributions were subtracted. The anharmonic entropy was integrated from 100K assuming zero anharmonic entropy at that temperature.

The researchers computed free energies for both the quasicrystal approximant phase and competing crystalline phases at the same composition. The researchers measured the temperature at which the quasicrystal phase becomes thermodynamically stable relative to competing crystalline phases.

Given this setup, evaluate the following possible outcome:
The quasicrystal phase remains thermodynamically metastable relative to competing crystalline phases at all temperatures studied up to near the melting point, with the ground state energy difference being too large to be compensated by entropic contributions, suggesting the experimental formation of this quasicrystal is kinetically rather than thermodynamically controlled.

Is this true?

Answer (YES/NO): NO